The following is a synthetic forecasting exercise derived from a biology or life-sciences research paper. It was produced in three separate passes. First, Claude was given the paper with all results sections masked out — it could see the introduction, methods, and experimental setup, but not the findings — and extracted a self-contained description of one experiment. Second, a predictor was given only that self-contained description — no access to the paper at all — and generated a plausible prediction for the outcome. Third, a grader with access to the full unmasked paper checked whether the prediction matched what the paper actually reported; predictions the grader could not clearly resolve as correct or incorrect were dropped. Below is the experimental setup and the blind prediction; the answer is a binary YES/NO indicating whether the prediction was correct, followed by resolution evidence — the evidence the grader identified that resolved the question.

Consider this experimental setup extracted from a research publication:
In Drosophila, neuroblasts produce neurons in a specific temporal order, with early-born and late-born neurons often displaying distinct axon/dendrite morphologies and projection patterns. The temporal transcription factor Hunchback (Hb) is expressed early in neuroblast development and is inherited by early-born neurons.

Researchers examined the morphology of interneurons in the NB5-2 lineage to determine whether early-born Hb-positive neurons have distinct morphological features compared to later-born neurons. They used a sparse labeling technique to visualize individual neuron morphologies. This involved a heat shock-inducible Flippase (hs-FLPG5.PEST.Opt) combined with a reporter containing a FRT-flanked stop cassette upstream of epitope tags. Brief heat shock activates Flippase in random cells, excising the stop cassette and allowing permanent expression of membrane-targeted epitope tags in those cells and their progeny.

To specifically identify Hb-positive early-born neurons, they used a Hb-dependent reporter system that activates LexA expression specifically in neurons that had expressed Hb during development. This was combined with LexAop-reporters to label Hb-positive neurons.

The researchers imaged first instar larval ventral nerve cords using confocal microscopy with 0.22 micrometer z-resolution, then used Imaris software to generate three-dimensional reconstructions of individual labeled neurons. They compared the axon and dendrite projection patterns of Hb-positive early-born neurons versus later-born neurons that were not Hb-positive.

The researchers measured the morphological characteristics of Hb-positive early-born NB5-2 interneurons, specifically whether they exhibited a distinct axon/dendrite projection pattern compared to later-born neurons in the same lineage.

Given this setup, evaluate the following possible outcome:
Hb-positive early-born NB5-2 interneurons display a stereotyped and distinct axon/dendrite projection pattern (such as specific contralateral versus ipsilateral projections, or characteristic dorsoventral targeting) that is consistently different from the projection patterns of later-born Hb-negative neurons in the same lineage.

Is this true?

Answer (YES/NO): YES